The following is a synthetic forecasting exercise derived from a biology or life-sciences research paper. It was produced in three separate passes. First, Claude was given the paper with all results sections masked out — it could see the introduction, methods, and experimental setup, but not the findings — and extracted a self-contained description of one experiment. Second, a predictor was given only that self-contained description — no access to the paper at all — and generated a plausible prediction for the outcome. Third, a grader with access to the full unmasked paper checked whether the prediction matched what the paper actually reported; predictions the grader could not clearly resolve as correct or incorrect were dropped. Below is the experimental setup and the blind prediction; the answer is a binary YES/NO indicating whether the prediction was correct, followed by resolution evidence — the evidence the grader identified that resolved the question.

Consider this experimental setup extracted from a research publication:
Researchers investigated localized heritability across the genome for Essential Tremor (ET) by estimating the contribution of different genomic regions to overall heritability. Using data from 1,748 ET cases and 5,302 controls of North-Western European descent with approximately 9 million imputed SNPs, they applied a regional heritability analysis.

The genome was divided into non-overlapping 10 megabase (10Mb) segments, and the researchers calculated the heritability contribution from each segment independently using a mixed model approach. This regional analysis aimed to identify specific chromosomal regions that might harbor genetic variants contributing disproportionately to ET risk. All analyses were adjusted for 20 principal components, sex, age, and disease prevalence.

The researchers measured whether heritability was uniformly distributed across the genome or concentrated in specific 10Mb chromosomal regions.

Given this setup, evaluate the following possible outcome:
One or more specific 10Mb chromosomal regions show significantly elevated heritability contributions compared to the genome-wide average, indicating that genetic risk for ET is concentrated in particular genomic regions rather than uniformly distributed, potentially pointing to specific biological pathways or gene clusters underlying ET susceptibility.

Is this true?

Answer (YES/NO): YES